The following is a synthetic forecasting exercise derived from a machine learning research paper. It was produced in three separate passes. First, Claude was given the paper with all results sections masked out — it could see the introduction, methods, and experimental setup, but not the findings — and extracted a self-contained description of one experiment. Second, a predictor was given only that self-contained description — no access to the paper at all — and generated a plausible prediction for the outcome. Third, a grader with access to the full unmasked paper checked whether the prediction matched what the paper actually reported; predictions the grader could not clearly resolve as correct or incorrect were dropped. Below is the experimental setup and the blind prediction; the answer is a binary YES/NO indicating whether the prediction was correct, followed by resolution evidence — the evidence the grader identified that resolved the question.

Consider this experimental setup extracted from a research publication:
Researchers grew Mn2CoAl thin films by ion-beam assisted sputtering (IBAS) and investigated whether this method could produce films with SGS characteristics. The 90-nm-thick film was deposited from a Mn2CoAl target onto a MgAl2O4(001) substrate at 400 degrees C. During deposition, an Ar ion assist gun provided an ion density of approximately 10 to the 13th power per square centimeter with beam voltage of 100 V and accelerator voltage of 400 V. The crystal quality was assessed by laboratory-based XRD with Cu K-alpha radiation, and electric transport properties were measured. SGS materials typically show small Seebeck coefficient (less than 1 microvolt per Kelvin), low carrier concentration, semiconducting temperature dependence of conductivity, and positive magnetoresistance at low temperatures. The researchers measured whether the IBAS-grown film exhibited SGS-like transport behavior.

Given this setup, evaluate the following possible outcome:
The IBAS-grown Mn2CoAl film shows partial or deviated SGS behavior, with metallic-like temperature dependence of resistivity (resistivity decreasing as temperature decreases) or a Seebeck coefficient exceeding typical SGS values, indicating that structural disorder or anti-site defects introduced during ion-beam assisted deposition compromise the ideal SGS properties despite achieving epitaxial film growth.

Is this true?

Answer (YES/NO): NO